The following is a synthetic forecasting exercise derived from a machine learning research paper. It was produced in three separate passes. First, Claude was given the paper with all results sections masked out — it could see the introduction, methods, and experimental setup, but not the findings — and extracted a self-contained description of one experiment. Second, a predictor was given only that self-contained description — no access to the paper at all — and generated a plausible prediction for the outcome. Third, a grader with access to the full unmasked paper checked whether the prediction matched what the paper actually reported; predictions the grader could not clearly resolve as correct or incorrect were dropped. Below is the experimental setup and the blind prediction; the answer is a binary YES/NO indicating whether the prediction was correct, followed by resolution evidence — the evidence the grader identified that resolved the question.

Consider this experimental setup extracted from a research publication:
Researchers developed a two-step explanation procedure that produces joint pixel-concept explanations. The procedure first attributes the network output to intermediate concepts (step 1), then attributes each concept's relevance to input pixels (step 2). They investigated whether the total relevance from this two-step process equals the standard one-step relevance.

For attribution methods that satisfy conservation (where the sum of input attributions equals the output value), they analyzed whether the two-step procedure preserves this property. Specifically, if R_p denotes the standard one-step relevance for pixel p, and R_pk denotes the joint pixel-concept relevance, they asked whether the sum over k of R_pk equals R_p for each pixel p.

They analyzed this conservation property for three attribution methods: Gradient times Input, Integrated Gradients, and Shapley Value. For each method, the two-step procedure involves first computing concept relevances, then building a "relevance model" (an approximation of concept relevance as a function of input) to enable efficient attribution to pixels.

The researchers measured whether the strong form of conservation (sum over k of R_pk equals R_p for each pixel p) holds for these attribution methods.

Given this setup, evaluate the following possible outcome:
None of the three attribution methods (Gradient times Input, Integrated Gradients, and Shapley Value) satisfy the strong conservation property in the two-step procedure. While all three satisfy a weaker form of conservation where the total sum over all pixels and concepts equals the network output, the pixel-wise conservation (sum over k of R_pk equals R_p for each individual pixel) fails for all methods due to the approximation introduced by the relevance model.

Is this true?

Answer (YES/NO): NO